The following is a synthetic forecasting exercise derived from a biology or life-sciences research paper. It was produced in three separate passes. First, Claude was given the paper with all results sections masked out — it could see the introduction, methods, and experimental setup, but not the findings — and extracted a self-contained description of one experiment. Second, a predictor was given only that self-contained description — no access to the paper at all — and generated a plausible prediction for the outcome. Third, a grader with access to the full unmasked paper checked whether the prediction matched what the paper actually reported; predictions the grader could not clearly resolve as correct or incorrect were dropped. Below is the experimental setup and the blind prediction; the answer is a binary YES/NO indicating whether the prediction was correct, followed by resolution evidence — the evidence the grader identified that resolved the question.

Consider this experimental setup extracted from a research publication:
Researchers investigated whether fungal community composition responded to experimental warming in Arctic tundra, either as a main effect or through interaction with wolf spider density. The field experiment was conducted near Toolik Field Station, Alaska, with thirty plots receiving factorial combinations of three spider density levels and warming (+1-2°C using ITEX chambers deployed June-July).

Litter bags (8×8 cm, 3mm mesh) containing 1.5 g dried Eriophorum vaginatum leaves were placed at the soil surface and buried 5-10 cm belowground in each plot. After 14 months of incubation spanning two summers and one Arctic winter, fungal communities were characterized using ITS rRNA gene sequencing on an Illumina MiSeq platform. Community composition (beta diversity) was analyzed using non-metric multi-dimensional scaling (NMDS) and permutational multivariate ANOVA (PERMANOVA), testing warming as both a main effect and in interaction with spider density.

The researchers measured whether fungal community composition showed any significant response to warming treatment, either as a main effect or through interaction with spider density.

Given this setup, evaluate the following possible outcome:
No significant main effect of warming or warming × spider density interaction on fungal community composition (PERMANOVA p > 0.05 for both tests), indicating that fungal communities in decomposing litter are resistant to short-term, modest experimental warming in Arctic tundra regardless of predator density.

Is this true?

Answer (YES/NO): NO